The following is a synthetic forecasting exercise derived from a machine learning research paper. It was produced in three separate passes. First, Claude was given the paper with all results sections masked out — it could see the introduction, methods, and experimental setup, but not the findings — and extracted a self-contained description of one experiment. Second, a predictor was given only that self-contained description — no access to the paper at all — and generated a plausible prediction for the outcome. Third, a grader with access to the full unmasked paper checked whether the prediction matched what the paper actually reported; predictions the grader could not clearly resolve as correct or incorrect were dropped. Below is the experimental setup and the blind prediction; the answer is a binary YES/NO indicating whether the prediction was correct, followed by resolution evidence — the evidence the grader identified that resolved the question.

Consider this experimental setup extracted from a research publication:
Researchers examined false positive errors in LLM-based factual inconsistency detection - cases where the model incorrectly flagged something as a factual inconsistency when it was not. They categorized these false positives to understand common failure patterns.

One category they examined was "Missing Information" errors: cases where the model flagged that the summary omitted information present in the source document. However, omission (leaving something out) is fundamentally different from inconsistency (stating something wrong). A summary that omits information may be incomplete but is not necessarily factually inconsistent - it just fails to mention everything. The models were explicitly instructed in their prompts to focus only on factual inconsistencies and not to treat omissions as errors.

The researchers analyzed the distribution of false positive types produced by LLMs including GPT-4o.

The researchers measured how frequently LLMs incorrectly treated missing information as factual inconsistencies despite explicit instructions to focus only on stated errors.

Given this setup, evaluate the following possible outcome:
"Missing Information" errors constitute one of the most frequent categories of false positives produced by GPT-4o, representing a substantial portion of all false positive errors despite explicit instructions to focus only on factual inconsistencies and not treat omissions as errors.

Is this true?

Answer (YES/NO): YES